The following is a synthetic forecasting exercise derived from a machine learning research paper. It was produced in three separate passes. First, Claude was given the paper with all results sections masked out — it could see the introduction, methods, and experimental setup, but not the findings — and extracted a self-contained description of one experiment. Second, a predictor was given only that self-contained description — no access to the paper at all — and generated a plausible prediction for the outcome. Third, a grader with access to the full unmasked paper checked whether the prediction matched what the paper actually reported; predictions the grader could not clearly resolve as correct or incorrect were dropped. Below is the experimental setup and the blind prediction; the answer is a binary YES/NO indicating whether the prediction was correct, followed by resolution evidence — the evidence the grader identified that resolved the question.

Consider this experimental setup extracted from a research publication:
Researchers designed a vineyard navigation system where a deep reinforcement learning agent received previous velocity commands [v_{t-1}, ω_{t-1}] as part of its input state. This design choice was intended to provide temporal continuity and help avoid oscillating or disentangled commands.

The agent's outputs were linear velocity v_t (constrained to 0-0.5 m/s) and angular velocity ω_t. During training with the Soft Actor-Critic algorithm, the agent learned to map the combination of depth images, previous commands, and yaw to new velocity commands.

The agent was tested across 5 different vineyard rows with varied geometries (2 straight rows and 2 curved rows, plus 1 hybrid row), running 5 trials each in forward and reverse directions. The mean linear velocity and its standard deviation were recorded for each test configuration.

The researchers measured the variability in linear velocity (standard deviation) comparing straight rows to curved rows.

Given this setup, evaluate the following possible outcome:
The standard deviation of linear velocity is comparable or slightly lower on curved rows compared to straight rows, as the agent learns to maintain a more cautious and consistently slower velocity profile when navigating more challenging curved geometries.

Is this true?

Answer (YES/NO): NO